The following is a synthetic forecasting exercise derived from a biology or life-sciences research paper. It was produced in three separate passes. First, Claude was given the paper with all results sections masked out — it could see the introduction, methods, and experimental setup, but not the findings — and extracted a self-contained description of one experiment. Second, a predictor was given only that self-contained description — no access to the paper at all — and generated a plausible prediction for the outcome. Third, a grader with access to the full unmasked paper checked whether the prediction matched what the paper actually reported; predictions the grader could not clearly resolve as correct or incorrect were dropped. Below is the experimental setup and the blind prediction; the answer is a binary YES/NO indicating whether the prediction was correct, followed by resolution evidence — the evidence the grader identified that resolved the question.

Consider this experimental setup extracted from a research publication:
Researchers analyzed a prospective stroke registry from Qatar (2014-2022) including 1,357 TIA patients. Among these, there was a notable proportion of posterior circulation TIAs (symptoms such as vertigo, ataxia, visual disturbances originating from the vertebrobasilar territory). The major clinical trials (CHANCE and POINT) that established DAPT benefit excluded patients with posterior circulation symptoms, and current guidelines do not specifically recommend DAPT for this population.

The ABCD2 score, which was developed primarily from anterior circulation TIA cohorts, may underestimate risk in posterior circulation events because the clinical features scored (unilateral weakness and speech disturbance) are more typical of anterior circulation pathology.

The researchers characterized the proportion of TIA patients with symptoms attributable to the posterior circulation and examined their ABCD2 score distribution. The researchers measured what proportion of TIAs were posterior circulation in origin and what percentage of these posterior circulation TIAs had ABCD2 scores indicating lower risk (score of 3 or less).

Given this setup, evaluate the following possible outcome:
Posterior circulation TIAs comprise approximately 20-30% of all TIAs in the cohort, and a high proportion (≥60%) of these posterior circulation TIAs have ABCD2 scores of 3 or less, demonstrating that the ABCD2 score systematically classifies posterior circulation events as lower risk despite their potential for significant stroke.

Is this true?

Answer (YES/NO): NO